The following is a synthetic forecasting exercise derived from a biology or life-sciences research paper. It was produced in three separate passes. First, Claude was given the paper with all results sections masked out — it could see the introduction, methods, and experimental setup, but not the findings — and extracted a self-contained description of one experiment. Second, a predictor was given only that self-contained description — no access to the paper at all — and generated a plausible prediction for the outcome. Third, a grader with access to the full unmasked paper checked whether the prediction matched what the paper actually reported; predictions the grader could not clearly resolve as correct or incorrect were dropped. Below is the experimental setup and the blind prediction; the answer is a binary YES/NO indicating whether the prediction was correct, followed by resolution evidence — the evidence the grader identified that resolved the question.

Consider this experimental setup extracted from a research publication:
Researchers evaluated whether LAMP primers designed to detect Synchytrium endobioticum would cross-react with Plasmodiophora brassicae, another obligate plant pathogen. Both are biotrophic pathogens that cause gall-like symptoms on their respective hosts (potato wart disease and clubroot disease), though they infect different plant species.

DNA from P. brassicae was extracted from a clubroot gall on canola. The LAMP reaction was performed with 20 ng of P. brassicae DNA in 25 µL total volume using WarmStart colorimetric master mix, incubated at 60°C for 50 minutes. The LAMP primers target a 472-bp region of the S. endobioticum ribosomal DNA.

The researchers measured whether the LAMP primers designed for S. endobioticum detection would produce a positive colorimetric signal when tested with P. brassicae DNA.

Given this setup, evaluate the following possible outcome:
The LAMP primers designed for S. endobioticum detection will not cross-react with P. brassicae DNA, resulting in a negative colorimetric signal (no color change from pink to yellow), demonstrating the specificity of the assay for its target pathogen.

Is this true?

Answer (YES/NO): YES